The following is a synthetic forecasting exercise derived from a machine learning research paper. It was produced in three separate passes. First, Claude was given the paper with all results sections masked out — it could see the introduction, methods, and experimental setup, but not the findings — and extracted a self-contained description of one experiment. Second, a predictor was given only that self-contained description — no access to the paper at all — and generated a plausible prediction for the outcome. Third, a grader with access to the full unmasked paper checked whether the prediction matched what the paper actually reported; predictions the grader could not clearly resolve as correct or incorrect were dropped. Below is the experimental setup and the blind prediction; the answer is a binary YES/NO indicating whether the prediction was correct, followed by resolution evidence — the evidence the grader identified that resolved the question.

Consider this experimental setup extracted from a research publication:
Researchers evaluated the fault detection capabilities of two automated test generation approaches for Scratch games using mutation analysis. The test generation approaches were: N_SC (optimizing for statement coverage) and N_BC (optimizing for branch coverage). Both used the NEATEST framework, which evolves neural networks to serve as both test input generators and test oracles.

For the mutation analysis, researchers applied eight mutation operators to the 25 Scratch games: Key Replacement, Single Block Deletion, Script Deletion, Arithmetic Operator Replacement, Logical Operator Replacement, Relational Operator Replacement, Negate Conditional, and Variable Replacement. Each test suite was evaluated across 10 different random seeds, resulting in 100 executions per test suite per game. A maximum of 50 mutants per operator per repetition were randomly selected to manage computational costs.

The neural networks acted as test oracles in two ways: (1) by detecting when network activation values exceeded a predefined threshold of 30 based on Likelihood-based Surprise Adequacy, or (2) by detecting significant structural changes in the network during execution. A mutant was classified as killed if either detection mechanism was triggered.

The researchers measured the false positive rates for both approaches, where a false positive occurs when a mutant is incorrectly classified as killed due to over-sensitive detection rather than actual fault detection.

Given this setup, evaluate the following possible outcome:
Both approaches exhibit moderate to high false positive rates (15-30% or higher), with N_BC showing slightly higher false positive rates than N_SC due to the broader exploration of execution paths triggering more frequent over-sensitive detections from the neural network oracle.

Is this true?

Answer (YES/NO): NO